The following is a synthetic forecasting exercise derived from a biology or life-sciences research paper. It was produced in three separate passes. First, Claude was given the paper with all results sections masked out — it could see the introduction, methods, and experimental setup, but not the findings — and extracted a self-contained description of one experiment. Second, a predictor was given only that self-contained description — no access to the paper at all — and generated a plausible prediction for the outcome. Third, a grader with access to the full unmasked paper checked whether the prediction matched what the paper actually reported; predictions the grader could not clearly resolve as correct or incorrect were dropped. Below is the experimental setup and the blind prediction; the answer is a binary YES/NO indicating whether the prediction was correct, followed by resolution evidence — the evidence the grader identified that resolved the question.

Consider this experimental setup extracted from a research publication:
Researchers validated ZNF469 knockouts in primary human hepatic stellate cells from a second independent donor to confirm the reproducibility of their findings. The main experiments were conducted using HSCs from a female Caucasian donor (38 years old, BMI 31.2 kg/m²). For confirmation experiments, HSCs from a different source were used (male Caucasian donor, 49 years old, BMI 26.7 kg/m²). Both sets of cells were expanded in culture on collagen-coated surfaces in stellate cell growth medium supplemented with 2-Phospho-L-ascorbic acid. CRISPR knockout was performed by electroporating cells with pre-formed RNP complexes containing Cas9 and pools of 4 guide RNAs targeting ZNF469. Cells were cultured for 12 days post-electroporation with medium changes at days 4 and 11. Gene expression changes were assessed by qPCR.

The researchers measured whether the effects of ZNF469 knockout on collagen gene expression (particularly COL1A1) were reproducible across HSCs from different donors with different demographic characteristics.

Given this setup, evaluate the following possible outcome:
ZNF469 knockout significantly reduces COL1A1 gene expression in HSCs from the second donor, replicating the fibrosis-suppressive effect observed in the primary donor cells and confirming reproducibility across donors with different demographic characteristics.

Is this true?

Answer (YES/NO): YES